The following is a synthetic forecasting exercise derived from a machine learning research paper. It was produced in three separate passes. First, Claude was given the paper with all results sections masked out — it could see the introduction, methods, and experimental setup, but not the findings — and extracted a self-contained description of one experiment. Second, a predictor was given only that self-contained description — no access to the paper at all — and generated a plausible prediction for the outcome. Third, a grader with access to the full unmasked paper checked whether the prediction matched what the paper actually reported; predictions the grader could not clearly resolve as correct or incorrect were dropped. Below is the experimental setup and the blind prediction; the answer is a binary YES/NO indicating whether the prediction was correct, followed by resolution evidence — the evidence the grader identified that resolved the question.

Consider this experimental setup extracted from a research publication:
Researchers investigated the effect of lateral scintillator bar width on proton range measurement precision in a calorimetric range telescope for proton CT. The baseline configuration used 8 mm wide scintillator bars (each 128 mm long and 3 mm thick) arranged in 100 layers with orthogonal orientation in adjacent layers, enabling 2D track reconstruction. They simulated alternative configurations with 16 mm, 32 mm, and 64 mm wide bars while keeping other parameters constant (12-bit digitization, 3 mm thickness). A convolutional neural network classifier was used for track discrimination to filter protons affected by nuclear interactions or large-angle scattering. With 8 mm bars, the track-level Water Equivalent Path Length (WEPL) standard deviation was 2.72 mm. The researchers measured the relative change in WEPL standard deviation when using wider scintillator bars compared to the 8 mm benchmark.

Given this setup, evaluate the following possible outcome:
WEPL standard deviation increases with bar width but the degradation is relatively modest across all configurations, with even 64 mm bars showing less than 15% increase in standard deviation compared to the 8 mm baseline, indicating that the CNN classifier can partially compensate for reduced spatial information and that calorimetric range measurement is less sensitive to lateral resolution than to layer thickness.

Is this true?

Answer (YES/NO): YES